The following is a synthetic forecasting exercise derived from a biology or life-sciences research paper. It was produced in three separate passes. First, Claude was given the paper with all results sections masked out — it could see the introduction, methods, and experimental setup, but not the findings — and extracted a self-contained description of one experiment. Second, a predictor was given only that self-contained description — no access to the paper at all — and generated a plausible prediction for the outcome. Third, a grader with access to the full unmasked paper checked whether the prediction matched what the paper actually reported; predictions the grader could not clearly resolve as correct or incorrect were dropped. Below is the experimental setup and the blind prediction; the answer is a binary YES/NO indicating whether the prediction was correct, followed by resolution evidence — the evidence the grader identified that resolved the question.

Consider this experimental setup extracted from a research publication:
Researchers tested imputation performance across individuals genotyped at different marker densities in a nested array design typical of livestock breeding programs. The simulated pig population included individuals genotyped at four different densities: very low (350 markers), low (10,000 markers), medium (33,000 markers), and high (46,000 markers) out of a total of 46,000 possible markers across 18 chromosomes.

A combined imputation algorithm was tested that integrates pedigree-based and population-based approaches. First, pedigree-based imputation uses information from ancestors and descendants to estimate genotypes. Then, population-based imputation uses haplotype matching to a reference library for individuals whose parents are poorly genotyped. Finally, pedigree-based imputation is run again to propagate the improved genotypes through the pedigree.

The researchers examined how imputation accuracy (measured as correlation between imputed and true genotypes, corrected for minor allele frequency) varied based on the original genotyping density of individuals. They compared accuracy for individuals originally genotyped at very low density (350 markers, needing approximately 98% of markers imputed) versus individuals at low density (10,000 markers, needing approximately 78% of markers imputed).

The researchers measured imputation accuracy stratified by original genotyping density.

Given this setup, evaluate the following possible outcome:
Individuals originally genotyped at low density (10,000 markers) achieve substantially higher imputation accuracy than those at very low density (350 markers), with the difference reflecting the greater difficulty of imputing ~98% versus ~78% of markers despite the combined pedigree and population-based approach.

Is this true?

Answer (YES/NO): YES